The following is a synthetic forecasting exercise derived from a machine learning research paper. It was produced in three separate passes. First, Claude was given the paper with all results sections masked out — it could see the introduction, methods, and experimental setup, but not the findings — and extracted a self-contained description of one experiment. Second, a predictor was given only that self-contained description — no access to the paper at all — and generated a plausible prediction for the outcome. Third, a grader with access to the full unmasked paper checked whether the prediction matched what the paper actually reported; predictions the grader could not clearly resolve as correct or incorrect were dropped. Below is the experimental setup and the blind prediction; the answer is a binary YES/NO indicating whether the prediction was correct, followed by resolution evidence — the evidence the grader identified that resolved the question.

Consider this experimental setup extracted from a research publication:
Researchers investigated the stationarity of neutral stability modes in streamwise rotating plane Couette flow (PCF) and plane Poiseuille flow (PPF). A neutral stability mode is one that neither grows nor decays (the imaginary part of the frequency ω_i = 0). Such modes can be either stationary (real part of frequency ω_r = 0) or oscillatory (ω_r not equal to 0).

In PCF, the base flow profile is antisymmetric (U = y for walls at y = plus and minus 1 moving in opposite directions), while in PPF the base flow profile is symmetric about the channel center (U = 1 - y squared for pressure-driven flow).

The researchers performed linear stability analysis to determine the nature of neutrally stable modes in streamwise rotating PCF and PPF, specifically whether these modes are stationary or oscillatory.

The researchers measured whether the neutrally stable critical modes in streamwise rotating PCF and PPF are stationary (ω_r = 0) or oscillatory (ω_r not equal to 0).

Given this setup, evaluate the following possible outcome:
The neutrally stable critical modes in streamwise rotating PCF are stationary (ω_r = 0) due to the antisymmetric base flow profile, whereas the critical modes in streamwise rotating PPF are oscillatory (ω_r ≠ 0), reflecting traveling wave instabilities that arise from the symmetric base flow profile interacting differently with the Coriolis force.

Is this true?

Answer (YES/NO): YES